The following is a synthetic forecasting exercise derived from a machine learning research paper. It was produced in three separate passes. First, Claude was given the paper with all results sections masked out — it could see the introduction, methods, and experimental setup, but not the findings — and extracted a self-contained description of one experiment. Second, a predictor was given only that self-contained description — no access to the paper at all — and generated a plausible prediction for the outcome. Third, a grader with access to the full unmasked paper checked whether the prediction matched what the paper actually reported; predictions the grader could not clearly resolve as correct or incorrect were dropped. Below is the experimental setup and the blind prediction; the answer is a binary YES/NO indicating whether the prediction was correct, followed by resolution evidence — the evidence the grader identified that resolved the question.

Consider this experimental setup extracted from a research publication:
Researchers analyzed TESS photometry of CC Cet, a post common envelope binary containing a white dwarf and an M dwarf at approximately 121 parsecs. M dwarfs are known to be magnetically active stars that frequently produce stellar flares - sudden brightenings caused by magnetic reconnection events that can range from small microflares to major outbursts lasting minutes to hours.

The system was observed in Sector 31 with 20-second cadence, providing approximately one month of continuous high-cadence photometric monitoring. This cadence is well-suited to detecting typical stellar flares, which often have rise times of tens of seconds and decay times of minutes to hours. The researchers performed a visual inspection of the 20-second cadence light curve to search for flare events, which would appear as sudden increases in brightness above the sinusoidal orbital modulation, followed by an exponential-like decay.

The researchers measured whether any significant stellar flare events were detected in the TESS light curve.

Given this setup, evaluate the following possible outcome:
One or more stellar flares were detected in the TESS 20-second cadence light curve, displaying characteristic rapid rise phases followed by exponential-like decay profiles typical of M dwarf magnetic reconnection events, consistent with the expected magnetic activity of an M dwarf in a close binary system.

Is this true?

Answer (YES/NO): NO